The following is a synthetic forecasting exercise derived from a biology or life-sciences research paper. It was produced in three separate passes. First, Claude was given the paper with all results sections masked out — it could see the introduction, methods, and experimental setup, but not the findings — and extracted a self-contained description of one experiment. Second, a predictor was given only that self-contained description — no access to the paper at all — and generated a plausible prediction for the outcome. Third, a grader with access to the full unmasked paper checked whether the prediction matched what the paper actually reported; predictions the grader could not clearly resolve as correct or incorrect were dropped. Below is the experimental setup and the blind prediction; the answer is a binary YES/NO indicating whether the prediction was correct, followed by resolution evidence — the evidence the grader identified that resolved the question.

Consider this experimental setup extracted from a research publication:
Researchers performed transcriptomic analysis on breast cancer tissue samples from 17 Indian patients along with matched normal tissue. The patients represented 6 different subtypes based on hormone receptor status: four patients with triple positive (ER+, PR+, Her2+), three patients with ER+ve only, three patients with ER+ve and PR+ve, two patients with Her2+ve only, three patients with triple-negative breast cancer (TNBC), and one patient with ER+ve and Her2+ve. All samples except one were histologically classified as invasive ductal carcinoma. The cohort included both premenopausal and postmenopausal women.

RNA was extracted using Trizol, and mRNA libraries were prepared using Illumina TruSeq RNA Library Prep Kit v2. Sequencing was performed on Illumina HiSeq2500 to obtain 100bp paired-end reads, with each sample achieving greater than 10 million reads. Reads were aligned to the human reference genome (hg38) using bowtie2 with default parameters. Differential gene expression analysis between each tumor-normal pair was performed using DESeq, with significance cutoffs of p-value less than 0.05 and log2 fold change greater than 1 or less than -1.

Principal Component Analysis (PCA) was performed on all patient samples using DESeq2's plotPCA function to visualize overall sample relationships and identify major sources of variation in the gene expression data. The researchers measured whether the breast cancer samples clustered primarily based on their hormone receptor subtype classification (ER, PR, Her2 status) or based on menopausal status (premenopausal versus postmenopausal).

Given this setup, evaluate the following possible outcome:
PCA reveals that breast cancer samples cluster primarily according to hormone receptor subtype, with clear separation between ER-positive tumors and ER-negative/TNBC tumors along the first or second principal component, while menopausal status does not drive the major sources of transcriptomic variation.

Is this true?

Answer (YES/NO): NO